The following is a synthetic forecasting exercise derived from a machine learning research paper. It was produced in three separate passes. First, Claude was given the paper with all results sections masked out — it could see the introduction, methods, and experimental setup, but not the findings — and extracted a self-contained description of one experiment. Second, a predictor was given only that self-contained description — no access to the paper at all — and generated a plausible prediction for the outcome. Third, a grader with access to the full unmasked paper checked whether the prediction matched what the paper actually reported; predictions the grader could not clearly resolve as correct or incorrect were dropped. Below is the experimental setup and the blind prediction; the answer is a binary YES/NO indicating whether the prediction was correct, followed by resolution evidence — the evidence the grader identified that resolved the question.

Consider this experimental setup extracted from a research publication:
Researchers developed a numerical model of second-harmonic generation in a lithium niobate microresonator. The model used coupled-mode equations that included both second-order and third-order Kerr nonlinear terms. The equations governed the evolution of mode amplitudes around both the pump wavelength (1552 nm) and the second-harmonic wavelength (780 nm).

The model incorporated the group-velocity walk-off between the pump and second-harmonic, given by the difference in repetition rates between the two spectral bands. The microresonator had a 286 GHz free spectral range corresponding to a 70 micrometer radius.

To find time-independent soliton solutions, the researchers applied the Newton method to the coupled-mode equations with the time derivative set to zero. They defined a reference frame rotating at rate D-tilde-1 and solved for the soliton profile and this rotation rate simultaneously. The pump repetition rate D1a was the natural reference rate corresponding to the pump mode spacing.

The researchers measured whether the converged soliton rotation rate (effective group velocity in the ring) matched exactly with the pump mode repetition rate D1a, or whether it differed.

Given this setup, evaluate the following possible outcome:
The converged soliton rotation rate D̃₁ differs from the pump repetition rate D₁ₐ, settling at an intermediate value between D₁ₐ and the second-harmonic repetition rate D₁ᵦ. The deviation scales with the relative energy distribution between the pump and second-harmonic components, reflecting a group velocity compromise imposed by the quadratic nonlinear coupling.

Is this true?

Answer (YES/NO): NO